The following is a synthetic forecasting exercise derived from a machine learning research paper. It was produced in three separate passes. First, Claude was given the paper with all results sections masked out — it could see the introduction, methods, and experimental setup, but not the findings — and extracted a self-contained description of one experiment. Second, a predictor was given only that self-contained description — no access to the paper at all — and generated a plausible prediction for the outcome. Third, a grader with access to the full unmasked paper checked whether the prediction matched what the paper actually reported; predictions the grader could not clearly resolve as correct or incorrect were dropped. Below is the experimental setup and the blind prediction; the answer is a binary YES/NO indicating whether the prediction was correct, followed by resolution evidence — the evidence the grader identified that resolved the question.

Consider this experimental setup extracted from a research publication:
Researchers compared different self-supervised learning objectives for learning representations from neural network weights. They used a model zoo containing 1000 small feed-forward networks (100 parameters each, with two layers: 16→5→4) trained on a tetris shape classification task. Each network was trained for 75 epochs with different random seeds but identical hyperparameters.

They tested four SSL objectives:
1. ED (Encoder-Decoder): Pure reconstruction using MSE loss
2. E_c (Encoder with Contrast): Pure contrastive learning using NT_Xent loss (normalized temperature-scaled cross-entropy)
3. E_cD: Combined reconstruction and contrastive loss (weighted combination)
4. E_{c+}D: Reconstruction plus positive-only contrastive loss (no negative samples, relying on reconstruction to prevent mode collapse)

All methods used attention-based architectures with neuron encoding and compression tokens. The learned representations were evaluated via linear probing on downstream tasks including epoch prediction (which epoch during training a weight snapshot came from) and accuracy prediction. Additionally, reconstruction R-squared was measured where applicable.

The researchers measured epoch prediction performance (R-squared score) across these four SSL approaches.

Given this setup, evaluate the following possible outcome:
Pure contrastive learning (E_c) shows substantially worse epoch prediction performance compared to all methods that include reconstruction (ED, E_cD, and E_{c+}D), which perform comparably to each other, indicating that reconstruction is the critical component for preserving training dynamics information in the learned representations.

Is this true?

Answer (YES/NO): NO